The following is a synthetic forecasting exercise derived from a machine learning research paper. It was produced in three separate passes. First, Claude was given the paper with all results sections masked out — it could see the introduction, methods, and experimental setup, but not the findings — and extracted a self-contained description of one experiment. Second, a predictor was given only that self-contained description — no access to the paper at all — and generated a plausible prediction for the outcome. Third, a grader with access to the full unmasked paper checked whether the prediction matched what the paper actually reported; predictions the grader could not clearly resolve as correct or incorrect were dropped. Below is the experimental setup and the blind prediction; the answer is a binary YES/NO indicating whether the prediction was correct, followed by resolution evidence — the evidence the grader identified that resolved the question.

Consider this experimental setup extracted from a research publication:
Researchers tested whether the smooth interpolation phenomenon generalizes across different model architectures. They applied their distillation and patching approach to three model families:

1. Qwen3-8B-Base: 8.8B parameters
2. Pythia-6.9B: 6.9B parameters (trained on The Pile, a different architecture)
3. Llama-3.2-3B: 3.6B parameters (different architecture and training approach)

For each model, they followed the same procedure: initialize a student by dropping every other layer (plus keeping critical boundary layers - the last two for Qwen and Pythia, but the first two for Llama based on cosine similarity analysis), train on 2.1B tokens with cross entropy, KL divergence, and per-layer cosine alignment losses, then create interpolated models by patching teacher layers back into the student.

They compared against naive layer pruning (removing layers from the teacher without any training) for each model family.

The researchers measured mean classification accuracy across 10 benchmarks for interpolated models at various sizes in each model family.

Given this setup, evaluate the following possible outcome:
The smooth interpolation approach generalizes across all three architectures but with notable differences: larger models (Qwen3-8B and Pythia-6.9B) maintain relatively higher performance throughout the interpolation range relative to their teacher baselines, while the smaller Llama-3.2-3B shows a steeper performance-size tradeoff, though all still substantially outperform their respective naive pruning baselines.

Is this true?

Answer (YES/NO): NO